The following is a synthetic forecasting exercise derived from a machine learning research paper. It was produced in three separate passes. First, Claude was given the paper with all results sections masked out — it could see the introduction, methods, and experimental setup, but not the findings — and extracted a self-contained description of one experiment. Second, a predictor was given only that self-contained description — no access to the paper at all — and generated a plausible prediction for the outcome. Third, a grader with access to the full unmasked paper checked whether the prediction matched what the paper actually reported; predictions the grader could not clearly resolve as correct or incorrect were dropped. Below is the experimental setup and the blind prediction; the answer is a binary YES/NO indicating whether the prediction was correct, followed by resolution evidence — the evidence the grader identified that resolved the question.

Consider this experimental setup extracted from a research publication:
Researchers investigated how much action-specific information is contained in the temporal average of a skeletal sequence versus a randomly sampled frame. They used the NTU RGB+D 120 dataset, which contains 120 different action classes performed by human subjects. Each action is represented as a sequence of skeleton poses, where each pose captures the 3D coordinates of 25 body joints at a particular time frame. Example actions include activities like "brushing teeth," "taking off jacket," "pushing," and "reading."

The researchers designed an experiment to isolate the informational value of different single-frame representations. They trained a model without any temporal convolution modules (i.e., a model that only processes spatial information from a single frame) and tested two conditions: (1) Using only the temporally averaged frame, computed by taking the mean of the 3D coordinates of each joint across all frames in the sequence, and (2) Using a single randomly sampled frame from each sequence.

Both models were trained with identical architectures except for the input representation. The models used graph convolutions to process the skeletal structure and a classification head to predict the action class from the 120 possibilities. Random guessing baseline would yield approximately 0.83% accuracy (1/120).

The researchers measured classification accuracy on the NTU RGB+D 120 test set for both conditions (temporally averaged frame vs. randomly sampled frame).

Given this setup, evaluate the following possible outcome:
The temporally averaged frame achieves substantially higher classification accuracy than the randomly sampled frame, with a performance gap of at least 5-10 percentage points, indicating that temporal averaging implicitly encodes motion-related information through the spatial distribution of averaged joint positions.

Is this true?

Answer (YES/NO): YES